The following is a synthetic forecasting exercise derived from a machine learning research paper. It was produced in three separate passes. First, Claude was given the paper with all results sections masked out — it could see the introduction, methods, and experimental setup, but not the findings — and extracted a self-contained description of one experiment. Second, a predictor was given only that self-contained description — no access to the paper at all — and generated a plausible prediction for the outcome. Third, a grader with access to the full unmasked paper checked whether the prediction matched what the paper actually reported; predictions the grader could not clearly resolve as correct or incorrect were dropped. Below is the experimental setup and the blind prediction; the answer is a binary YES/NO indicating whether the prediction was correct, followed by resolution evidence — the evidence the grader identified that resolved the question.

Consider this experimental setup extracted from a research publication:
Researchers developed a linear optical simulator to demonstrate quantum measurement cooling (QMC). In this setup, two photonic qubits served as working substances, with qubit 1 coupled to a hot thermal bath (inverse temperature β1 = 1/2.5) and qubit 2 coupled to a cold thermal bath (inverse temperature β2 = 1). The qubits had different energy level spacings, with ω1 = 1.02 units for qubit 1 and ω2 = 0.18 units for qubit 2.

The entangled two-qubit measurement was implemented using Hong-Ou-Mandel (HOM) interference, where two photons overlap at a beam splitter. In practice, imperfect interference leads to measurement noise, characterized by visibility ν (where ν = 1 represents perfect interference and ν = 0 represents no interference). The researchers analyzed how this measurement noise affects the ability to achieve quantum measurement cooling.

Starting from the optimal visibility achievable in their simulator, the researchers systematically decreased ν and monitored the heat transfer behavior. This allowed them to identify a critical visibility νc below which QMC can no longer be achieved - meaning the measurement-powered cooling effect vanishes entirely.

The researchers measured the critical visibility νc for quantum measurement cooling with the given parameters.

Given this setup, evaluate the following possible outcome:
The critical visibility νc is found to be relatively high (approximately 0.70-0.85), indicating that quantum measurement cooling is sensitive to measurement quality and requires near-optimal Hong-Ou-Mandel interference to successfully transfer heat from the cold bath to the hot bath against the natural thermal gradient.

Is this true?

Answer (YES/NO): NO